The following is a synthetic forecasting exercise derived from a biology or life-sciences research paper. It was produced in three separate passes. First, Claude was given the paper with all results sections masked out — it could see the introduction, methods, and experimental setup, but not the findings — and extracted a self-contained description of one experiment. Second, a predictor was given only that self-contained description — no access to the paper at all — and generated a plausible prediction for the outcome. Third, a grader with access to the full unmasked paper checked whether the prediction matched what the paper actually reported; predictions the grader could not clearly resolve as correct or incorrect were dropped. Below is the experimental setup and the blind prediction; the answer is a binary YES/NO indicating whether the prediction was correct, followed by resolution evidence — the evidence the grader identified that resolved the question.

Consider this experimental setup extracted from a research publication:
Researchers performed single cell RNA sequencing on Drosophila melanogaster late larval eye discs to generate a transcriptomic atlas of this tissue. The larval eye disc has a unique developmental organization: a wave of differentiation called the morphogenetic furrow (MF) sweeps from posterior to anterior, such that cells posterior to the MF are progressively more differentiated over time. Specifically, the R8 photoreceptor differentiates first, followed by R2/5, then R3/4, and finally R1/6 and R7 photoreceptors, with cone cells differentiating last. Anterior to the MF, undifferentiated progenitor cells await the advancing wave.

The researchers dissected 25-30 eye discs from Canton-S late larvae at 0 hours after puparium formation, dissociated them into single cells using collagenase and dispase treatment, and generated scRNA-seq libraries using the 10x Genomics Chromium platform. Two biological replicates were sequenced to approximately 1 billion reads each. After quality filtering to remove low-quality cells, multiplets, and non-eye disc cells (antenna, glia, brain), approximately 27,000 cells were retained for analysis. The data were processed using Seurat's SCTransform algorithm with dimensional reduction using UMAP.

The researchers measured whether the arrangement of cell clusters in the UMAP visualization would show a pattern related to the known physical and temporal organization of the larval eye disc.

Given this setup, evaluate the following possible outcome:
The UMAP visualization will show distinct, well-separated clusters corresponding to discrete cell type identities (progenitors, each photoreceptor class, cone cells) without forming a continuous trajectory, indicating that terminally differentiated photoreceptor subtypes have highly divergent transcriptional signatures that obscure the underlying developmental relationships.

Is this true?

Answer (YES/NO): NO